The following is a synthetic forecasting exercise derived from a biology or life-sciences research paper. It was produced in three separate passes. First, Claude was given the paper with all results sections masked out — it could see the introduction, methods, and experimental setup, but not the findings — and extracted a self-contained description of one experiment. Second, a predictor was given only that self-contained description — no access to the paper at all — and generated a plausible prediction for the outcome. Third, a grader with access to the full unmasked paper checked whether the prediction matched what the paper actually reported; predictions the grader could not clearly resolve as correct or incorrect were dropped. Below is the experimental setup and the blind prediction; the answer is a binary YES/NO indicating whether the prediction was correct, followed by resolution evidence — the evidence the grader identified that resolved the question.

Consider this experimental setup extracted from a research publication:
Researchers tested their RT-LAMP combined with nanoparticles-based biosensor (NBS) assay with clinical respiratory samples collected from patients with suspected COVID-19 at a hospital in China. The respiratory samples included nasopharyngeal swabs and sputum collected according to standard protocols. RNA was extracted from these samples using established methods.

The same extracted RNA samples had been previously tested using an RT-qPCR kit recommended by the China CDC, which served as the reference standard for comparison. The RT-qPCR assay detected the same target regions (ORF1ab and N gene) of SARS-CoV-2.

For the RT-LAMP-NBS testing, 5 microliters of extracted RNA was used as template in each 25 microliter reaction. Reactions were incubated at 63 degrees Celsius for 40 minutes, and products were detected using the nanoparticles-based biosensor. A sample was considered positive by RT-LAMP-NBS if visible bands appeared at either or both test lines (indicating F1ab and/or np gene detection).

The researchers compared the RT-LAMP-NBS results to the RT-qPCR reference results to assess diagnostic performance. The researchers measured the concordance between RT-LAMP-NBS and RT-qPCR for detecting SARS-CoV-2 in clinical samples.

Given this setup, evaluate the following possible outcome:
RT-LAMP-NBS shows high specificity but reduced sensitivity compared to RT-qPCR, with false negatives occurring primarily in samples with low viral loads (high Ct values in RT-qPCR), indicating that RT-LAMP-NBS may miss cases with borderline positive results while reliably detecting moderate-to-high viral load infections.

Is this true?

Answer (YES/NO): NO